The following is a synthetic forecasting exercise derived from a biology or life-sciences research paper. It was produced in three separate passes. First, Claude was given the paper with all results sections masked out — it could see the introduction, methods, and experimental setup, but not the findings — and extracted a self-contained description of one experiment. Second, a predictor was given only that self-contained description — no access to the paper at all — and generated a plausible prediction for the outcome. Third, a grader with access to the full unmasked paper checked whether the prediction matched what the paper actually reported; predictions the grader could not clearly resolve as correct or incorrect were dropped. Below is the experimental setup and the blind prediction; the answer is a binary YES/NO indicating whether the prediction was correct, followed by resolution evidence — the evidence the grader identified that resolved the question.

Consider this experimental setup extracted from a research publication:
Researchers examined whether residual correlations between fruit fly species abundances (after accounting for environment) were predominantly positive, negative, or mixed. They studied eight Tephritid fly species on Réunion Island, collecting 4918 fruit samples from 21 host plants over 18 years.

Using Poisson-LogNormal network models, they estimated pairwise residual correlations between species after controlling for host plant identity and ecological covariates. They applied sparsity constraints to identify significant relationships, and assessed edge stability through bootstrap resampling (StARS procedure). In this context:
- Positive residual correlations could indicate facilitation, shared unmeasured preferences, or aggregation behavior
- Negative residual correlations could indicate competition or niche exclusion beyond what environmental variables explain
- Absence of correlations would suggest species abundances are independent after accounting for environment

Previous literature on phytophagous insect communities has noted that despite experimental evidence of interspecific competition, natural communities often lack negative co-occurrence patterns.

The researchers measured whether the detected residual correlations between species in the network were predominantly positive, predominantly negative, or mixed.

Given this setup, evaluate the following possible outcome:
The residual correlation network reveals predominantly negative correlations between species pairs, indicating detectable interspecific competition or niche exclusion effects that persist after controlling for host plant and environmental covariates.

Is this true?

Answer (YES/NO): YES